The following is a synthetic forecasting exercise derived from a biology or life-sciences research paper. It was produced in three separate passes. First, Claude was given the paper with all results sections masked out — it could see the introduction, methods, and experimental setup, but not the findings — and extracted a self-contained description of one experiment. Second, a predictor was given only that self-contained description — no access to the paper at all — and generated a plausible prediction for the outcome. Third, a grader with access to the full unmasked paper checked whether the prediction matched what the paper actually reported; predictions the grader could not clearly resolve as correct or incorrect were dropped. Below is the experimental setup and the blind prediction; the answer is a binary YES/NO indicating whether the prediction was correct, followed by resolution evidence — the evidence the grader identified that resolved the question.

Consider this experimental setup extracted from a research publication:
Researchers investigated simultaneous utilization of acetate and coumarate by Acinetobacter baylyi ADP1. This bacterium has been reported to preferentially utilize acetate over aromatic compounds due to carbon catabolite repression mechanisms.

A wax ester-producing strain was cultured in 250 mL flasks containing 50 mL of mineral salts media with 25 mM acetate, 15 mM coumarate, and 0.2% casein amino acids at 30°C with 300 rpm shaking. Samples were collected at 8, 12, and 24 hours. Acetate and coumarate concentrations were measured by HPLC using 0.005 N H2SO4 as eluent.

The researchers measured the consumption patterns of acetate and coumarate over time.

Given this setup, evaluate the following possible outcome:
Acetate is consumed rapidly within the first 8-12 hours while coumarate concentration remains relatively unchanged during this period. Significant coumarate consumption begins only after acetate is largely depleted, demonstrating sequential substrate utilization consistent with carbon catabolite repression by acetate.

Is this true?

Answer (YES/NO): NO